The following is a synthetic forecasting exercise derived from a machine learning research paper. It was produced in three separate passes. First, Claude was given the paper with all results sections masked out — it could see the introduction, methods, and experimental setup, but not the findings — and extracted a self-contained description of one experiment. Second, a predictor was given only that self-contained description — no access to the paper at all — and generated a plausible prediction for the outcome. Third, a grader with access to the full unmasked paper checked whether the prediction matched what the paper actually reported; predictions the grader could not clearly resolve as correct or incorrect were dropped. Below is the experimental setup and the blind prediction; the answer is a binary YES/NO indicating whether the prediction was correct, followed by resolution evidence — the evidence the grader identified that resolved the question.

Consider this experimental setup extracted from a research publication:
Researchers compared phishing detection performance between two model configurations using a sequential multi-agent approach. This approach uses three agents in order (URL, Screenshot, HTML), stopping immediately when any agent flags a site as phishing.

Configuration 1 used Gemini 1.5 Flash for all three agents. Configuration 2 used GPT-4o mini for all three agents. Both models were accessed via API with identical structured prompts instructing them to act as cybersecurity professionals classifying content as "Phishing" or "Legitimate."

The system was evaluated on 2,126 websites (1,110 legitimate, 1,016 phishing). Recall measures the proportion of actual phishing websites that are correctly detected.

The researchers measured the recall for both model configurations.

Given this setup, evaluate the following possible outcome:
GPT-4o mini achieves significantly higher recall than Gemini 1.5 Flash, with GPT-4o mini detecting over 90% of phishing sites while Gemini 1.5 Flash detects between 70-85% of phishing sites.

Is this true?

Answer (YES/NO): NO